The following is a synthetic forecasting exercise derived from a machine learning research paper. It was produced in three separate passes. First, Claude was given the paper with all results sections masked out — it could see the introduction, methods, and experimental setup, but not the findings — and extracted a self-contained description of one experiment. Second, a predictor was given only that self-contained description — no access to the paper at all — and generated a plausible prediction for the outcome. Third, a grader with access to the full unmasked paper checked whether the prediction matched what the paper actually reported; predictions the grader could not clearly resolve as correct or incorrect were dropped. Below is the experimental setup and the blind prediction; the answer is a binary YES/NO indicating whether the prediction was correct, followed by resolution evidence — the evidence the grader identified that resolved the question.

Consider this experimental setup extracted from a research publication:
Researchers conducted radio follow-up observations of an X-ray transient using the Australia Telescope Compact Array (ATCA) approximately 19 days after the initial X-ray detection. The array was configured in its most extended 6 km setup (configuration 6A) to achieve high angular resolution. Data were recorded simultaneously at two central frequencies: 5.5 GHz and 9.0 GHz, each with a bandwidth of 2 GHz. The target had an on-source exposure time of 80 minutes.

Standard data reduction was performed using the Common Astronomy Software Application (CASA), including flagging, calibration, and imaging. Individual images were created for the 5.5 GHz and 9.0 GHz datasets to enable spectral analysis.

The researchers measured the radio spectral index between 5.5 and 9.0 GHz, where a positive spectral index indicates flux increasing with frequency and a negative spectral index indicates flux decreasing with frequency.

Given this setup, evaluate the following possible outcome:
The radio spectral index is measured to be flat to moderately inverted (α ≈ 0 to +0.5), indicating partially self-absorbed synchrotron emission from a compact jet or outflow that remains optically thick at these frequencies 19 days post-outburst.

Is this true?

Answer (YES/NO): NO